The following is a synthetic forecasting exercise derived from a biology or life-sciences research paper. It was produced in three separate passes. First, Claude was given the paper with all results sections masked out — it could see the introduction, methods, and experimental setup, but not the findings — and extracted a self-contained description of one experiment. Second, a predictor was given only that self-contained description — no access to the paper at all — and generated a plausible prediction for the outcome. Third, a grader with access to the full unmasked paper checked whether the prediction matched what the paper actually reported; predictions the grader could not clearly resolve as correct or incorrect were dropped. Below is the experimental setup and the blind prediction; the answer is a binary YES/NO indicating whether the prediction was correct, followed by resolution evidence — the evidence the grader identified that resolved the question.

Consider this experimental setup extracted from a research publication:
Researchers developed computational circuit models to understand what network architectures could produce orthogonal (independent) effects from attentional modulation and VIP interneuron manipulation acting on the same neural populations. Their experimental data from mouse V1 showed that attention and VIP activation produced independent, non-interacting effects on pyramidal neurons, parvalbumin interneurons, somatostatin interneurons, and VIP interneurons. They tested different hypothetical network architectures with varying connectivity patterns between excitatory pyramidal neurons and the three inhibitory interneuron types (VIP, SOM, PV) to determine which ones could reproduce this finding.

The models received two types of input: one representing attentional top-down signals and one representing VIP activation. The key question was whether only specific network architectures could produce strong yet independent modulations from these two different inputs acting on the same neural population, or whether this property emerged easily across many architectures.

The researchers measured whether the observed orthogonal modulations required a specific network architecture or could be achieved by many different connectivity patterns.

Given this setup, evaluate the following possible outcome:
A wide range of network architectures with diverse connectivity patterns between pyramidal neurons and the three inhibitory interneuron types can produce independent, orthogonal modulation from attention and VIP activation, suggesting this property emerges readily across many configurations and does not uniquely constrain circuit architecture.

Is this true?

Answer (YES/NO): NO